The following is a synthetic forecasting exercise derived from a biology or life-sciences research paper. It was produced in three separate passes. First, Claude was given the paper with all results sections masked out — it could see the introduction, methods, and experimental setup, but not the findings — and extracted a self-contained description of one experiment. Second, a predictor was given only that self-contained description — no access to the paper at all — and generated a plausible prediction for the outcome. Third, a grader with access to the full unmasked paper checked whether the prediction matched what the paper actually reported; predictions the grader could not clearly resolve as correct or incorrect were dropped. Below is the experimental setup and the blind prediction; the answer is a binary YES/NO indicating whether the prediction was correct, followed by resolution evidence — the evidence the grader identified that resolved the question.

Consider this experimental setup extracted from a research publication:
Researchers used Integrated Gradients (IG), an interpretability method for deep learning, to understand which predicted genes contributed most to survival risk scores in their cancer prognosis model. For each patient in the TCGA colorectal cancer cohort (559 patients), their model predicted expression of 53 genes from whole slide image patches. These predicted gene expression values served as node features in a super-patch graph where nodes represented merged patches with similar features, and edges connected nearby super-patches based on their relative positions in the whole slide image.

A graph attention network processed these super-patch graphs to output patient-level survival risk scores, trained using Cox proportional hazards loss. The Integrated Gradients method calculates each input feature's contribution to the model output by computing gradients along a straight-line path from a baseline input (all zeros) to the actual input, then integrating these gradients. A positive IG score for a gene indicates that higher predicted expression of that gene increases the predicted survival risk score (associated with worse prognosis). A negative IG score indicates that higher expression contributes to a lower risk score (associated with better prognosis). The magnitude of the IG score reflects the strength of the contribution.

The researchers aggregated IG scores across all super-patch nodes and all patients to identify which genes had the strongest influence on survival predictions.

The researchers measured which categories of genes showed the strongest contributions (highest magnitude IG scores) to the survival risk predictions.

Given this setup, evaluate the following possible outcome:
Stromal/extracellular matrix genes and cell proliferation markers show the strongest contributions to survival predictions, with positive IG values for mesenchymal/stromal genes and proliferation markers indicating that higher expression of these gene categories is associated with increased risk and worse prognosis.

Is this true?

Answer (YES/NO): NO